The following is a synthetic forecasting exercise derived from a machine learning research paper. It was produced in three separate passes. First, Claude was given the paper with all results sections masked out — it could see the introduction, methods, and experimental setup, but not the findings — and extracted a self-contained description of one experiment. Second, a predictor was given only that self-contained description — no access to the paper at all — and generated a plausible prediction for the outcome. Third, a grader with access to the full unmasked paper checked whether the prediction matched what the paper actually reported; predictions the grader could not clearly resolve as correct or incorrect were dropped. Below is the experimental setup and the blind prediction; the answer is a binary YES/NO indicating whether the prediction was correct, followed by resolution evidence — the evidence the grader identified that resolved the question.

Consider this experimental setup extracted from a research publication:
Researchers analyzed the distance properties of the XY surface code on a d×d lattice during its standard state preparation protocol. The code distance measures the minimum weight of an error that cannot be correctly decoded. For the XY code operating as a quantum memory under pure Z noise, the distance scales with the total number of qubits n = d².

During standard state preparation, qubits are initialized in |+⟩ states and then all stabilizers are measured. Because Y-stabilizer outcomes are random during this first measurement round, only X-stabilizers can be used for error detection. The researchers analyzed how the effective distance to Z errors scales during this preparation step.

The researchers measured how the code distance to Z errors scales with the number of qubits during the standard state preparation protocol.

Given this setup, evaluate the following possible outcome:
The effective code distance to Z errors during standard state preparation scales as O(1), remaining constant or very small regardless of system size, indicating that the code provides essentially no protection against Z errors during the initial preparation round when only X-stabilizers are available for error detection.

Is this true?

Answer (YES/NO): NO